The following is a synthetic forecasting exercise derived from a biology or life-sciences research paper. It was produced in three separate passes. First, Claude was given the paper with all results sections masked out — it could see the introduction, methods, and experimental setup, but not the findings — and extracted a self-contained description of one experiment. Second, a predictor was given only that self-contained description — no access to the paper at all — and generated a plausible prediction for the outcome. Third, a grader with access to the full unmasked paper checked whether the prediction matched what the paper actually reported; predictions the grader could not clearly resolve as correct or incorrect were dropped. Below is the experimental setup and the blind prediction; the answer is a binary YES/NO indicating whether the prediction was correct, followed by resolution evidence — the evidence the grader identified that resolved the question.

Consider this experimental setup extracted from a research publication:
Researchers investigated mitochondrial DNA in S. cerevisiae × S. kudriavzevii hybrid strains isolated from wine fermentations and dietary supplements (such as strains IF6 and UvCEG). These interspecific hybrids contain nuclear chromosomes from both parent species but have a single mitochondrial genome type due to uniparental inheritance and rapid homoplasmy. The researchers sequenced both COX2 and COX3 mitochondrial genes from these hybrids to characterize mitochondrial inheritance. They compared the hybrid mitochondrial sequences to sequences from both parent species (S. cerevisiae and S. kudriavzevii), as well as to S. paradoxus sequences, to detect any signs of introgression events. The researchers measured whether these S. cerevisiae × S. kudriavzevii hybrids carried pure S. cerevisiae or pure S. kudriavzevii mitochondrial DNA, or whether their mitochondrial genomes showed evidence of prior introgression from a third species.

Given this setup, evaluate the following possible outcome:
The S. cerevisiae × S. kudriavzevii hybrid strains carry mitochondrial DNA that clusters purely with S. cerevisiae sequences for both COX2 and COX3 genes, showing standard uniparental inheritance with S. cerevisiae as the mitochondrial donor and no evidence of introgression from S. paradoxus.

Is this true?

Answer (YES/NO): NO